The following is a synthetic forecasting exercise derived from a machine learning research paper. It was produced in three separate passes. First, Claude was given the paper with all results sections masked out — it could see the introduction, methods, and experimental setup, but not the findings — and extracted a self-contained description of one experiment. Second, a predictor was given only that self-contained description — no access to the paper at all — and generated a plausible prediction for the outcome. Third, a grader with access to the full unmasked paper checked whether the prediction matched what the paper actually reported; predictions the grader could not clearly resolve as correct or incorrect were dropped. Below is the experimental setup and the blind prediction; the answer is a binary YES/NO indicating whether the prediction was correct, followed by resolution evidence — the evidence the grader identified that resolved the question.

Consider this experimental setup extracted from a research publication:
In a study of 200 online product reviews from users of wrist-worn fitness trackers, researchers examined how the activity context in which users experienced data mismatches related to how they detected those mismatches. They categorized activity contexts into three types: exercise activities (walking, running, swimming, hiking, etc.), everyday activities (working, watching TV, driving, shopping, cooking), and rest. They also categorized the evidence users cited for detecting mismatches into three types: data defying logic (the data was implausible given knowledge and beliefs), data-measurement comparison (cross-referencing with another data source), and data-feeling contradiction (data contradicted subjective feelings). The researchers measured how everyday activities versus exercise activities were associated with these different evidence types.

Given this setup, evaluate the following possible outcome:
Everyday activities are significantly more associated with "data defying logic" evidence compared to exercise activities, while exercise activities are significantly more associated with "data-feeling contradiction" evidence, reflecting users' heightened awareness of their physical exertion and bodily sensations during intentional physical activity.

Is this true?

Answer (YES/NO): YES